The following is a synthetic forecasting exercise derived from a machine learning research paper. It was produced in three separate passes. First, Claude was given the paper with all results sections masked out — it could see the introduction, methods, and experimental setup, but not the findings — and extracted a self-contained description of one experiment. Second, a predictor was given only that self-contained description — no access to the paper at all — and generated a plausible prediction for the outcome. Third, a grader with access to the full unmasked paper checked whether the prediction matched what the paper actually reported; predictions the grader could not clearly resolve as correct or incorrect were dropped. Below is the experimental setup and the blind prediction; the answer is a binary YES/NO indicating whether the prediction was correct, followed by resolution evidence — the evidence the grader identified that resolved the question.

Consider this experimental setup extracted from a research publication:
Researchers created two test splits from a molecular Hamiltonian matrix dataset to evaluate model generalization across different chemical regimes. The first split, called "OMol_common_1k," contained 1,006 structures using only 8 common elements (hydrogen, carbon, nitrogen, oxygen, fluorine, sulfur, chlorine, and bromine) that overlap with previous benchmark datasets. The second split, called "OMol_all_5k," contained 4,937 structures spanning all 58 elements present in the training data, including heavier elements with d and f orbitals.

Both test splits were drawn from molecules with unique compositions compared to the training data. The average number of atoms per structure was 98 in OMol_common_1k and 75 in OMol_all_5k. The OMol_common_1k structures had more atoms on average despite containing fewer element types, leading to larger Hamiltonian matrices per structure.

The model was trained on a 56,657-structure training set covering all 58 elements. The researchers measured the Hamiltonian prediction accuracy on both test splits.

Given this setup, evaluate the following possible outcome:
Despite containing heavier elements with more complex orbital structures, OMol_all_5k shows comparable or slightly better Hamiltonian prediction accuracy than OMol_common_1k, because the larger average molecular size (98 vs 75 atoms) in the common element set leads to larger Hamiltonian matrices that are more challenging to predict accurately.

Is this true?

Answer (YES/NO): NO